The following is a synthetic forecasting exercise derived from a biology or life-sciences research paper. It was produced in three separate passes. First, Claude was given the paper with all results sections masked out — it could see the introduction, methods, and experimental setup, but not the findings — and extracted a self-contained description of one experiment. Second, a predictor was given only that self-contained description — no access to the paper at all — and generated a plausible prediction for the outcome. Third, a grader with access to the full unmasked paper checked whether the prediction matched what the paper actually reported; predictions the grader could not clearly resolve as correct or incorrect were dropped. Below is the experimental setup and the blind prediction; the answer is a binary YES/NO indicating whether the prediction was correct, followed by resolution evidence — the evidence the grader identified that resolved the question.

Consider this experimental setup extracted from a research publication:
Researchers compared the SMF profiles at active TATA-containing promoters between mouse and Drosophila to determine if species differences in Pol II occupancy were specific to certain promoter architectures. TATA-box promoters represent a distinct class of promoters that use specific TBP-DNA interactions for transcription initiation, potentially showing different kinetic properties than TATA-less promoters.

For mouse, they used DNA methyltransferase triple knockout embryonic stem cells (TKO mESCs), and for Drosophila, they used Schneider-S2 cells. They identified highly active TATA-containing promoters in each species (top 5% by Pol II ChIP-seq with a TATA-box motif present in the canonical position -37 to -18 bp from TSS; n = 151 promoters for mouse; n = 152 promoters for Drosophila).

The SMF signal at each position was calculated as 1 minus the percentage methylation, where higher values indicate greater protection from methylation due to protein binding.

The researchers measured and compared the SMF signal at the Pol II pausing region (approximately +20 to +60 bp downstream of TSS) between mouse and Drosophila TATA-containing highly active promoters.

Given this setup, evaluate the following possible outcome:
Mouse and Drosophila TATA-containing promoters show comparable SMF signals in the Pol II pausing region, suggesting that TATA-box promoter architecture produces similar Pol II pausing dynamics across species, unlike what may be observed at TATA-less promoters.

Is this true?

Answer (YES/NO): NO